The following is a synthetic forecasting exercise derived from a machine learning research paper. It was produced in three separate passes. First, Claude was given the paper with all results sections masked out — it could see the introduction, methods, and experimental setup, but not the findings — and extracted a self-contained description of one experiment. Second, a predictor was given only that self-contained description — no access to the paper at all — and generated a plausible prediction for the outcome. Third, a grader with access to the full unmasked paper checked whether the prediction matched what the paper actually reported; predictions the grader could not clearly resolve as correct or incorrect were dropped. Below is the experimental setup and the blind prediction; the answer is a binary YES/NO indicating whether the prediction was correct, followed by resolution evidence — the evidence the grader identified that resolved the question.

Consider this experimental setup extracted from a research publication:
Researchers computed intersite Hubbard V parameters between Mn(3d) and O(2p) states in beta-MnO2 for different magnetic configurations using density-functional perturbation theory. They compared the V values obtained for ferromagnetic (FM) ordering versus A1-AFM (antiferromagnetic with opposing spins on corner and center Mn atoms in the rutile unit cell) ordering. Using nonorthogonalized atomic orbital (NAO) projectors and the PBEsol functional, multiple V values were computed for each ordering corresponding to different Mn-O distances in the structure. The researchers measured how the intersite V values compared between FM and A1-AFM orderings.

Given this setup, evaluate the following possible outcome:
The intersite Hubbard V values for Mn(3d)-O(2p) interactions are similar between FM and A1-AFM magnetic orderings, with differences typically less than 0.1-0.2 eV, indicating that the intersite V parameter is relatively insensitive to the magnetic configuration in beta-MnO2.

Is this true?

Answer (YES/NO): NO